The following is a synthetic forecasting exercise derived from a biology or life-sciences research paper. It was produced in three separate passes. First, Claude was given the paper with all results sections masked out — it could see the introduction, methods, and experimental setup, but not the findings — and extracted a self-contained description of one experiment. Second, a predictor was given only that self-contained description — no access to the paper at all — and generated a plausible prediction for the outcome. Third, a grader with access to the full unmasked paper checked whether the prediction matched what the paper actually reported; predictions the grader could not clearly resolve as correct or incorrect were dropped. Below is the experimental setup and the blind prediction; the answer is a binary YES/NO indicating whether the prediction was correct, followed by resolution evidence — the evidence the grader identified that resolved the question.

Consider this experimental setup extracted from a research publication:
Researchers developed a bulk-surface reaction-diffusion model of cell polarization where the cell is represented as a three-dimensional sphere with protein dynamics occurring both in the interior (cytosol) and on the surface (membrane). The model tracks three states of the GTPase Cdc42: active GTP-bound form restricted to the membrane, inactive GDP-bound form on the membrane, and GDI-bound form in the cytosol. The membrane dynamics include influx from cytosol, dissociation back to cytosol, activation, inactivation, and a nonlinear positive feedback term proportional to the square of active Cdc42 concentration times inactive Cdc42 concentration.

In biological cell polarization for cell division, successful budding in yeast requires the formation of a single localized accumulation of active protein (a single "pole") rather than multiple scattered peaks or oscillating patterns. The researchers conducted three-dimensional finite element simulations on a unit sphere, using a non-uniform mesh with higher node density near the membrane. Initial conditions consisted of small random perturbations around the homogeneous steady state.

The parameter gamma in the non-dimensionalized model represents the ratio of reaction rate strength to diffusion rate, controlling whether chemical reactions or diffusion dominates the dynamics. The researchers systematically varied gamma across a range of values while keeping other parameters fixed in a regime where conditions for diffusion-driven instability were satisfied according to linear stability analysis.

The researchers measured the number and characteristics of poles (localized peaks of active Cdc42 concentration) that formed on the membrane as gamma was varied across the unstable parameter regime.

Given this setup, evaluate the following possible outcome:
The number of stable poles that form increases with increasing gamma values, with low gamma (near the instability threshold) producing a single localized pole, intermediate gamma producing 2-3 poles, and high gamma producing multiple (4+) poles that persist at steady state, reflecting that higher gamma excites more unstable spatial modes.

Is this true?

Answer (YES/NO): NO